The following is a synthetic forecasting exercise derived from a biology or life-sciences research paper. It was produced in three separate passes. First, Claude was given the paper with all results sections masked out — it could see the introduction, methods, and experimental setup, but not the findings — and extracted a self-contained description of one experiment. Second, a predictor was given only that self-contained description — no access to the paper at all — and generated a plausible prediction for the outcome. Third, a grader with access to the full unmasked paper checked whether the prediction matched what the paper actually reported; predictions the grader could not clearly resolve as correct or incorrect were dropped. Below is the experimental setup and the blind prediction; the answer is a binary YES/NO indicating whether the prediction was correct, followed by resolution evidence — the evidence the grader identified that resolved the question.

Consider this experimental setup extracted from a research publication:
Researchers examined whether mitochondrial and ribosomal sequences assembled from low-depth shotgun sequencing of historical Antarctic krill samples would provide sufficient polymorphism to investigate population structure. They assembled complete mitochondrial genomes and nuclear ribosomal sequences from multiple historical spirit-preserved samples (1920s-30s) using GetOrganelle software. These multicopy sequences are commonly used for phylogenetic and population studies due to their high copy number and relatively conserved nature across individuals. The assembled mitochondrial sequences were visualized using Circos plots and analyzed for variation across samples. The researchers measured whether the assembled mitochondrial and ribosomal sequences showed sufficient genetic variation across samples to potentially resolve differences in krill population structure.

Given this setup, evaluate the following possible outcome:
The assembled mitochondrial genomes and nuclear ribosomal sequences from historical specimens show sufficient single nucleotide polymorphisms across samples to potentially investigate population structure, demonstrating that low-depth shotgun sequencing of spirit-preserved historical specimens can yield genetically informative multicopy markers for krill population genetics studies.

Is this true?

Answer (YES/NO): NO